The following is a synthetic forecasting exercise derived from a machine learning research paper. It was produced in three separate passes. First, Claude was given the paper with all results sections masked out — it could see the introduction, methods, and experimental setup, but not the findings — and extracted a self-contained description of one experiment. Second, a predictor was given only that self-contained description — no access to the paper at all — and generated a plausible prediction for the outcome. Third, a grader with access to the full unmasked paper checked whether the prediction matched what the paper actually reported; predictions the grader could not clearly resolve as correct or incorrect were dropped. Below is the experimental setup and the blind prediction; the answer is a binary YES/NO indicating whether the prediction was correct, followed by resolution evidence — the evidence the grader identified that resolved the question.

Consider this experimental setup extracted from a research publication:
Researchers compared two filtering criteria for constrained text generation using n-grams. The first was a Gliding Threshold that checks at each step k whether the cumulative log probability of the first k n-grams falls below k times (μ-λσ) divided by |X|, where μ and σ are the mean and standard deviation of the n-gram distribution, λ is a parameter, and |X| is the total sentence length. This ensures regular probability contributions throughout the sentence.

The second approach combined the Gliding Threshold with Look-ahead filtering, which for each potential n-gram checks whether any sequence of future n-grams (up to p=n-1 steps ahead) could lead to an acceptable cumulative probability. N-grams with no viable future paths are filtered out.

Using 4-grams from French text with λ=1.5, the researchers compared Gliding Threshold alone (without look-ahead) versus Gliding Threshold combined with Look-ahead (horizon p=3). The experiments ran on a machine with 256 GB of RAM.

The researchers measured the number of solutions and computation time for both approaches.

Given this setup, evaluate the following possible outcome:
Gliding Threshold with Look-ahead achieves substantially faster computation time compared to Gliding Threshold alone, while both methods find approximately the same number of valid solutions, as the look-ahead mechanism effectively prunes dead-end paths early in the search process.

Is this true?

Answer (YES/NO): NO